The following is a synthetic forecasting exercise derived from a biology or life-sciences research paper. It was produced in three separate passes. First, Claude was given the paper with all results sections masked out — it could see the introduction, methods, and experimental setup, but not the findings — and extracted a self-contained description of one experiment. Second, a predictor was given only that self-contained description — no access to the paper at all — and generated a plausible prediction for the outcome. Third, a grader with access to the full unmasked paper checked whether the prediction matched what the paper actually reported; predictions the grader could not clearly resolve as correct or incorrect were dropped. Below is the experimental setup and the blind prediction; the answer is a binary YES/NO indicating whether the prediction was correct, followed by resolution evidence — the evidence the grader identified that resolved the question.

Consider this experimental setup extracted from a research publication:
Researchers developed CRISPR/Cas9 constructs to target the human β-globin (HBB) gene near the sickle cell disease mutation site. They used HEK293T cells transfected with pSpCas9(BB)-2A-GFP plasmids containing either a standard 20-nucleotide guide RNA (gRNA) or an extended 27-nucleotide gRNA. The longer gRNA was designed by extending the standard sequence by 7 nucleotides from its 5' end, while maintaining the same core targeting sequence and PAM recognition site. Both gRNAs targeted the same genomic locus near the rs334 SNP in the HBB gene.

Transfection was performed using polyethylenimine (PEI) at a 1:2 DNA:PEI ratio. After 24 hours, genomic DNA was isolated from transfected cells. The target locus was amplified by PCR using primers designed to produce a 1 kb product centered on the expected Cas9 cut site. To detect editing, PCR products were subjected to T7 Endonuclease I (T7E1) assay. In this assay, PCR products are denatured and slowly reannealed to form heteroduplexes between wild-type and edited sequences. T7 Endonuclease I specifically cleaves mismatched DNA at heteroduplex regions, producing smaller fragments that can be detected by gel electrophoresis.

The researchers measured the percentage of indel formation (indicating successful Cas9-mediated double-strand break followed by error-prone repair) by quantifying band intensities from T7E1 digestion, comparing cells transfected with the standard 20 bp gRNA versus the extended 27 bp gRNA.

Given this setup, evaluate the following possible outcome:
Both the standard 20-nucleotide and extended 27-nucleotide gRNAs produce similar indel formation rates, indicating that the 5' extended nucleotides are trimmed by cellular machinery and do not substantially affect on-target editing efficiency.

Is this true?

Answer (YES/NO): NO